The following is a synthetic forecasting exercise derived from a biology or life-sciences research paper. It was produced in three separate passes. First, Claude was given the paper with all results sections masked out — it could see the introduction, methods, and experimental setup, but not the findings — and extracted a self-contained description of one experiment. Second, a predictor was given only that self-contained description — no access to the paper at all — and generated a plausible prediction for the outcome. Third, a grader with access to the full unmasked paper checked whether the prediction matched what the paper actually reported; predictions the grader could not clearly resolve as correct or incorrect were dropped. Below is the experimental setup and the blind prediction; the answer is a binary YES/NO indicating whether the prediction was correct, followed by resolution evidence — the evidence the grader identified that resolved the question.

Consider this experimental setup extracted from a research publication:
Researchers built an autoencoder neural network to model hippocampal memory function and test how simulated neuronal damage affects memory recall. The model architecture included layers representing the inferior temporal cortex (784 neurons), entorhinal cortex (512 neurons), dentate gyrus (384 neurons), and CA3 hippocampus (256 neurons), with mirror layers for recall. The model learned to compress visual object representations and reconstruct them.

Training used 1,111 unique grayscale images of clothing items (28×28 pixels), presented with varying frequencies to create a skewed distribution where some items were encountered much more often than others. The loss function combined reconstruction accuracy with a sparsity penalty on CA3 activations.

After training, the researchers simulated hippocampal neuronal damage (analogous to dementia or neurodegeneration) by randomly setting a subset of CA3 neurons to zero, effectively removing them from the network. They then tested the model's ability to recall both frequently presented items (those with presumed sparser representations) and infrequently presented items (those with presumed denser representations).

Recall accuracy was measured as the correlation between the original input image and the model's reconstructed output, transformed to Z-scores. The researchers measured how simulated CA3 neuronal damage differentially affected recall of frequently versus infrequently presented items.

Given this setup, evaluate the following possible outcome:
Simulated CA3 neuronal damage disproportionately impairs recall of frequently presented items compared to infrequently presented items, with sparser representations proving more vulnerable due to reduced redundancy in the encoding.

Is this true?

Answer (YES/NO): NO